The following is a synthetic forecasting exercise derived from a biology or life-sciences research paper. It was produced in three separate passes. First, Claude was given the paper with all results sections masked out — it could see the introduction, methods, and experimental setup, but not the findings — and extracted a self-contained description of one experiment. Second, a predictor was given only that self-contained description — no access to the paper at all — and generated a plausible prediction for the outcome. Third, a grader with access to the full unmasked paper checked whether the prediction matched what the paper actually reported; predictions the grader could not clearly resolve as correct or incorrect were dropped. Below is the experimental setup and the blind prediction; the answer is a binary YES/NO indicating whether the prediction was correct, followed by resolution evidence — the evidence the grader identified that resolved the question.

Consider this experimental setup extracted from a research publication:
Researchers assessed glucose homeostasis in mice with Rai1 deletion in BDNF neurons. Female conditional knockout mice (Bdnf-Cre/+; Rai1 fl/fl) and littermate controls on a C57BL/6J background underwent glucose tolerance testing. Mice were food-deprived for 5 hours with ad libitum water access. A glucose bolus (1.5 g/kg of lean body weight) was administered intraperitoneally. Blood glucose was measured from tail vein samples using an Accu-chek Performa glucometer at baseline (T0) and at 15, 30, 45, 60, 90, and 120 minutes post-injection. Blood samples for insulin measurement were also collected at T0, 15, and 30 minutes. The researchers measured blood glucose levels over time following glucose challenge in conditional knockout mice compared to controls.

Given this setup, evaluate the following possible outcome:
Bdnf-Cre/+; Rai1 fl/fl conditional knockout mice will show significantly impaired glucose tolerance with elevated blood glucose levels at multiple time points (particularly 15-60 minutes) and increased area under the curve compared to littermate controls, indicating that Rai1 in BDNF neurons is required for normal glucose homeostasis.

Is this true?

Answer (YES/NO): YES